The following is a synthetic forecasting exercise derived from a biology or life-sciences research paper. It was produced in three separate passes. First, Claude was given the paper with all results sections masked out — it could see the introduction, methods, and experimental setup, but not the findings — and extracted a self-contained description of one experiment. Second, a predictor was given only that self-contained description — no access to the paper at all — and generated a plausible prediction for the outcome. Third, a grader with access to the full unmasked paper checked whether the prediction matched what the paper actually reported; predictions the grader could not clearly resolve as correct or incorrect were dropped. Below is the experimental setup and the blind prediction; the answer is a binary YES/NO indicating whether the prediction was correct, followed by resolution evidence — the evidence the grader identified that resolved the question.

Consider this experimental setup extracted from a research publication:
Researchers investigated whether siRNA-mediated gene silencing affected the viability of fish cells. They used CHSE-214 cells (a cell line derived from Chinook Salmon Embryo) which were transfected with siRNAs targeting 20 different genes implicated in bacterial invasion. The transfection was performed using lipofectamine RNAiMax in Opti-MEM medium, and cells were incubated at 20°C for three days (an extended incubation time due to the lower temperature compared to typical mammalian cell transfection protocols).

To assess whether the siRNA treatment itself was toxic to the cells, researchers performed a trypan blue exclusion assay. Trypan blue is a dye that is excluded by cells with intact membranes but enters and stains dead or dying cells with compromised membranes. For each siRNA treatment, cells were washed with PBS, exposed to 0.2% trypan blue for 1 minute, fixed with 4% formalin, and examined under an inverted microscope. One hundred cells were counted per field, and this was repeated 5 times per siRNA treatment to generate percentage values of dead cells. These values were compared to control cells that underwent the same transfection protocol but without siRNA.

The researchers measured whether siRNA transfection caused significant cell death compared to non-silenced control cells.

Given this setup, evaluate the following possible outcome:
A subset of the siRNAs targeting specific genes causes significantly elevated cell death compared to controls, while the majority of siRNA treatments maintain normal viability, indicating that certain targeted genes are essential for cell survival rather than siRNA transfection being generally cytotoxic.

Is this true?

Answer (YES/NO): NO